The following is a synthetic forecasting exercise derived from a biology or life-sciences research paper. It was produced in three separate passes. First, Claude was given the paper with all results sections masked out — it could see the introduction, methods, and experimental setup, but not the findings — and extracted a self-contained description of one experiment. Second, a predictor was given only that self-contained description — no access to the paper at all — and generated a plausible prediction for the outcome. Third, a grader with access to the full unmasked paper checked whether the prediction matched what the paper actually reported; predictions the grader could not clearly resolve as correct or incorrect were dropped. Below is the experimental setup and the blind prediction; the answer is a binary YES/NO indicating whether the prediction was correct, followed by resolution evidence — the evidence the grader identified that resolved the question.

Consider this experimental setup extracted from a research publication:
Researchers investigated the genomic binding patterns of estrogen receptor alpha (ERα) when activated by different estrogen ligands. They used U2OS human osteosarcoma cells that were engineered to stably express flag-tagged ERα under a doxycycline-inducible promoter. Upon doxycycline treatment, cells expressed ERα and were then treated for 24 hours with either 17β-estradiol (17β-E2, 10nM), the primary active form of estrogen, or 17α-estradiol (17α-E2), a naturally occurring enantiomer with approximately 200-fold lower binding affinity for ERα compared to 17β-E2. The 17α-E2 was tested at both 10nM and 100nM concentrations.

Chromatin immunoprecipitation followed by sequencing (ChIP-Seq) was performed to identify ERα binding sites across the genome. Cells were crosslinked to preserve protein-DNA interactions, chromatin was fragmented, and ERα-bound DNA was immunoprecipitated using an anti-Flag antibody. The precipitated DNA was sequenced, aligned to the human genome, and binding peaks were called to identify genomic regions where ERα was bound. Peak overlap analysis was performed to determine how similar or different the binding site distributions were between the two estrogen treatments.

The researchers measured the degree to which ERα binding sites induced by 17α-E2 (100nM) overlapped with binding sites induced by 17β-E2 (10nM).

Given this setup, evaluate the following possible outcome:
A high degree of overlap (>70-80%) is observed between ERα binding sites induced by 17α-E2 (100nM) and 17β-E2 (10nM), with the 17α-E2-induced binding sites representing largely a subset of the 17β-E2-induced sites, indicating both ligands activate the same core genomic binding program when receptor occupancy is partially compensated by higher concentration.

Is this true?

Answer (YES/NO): YES